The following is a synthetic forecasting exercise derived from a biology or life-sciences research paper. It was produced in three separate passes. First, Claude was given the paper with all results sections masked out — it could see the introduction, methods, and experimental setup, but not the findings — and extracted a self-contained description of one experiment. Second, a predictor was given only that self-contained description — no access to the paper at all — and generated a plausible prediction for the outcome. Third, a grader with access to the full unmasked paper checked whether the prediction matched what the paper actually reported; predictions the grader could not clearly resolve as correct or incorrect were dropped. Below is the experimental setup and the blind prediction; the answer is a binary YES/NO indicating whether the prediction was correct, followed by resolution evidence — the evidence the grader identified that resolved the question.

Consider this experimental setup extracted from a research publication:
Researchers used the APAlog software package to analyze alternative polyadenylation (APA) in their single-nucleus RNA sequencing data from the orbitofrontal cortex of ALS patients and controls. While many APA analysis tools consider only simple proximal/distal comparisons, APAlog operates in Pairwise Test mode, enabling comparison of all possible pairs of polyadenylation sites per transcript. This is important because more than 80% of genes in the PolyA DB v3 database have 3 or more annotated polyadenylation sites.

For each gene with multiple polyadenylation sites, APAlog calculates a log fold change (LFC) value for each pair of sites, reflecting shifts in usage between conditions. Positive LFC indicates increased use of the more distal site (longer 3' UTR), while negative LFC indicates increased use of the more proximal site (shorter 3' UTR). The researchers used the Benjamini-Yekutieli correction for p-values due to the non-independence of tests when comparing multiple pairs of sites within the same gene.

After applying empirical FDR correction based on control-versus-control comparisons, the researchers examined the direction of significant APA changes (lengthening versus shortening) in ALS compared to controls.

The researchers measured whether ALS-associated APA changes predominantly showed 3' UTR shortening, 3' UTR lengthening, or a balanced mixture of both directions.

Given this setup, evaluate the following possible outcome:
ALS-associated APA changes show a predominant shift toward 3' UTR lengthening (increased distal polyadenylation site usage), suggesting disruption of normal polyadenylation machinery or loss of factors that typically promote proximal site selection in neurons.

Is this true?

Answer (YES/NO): YES